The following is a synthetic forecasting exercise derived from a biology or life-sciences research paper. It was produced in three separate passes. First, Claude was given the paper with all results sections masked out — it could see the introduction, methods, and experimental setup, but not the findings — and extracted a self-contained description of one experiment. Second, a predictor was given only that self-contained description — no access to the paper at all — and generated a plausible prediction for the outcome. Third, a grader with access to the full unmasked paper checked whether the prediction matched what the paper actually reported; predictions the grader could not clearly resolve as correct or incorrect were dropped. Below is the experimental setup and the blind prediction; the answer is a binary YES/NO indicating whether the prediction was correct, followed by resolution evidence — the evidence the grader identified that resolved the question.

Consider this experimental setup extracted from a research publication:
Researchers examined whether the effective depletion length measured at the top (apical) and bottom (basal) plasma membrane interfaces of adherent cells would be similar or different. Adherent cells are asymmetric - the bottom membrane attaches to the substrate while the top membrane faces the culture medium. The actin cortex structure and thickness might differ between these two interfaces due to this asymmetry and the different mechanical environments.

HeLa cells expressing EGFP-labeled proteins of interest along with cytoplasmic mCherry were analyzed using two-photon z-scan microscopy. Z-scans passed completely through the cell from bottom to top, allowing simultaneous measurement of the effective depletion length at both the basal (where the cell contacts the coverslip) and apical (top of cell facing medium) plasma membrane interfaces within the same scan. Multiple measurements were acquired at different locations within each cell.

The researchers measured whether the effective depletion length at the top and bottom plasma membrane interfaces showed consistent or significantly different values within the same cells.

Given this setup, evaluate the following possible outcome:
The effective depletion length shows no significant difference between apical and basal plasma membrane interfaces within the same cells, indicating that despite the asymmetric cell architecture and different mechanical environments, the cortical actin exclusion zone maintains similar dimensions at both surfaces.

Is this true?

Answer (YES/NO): YES